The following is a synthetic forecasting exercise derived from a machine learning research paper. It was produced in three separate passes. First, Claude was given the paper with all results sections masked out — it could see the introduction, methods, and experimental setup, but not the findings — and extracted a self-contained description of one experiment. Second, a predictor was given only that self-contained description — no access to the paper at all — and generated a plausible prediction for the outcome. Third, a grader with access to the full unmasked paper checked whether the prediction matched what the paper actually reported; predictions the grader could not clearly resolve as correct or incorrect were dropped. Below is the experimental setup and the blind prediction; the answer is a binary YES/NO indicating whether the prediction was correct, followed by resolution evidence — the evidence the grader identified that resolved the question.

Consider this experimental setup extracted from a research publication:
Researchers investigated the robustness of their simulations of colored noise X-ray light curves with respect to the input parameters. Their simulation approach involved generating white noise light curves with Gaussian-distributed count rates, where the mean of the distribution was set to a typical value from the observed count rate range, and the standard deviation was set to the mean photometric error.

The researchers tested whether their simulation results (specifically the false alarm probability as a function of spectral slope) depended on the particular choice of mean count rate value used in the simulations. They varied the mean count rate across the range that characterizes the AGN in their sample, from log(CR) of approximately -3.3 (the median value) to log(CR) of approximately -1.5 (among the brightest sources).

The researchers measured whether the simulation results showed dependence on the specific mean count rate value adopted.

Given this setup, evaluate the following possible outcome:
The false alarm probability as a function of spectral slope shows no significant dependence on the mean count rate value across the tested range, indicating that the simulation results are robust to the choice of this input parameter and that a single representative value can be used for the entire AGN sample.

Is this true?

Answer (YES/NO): YES